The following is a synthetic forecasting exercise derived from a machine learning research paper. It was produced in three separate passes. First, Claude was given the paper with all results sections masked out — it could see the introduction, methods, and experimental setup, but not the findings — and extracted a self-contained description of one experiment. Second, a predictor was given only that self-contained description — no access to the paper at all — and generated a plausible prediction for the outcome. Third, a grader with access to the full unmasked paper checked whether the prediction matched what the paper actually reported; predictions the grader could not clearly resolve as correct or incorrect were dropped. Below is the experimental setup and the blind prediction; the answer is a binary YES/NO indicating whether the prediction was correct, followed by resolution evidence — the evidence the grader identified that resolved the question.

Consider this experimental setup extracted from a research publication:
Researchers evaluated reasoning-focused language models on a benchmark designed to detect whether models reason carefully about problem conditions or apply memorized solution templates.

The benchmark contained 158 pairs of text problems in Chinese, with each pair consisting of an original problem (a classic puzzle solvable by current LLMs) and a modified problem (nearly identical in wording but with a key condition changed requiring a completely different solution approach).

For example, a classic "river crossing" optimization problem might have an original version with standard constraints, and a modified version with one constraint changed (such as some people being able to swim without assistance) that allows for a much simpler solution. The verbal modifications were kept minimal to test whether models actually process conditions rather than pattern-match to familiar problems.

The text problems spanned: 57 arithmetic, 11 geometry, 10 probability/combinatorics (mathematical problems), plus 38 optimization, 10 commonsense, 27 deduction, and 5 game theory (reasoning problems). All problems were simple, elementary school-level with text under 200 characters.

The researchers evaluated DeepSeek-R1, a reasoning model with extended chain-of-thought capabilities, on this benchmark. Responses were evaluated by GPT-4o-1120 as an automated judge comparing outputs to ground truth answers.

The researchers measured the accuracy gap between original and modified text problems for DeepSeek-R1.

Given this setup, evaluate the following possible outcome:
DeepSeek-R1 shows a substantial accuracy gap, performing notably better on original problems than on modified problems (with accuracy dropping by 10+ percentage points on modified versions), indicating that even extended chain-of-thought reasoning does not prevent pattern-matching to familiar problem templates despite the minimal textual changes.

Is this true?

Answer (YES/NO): YES